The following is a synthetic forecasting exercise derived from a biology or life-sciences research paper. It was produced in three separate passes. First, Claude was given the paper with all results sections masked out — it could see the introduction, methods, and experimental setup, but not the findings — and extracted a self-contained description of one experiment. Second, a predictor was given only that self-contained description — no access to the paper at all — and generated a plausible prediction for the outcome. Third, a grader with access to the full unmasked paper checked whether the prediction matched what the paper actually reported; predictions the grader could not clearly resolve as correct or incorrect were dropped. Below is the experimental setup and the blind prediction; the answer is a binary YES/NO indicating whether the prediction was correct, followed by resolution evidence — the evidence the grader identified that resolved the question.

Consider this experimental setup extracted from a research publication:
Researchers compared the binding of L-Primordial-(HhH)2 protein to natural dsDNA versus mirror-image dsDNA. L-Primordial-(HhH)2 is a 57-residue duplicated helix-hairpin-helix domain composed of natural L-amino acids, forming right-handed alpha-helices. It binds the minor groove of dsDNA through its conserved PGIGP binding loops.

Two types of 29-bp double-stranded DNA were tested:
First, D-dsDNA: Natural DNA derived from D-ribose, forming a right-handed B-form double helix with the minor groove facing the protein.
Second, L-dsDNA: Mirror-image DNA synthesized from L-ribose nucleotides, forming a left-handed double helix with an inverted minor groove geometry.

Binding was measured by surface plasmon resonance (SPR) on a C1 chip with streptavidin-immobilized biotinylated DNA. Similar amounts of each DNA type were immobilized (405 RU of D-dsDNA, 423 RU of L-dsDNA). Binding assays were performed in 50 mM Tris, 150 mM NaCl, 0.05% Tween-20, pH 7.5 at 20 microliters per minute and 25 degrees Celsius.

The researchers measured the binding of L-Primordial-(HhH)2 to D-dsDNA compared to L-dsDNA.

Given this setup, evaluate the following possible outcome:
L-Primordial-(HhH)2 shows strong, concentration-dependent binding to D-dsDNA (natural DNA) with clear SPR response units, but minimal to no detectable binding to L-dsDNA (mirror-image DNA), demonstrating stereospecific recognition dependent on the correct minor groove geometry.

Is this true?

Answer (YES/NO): NO